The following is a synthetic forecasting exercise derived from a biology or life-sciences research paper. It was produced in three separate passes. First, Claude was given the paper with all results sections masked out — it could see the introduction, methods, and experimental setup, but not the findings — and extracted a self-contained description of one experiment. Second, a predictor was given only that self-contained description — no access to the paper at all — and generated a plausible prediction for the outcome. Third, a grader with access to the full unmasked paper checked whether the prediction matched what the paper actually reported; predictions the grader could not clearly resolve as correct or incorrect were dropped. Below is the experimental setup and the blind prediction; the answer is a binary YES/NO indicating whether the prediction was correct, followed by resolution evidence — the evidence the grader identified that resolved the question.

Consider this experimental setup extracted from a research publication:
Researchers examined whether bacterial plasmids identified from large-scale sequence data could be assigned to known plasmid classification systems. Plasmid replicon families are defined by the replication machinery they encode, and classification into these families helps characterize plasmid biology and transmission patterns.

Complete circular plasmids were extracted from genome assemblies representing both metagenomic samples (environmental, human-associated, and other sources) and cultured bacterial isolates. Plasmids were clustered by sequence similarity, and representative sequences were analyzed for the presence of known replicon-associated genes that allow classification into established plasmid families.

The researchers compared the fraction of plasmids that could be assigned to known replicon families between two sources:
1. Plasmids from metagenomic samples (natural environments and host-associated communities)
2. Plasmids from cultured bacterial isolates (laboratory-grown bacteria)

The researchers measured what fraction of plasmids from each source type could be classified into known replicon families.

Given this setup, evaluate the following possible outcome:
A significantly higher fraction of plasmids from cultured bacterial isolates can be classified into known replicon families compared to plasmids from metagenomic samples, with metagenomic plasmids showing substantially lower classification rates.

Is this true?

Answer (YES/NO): YES